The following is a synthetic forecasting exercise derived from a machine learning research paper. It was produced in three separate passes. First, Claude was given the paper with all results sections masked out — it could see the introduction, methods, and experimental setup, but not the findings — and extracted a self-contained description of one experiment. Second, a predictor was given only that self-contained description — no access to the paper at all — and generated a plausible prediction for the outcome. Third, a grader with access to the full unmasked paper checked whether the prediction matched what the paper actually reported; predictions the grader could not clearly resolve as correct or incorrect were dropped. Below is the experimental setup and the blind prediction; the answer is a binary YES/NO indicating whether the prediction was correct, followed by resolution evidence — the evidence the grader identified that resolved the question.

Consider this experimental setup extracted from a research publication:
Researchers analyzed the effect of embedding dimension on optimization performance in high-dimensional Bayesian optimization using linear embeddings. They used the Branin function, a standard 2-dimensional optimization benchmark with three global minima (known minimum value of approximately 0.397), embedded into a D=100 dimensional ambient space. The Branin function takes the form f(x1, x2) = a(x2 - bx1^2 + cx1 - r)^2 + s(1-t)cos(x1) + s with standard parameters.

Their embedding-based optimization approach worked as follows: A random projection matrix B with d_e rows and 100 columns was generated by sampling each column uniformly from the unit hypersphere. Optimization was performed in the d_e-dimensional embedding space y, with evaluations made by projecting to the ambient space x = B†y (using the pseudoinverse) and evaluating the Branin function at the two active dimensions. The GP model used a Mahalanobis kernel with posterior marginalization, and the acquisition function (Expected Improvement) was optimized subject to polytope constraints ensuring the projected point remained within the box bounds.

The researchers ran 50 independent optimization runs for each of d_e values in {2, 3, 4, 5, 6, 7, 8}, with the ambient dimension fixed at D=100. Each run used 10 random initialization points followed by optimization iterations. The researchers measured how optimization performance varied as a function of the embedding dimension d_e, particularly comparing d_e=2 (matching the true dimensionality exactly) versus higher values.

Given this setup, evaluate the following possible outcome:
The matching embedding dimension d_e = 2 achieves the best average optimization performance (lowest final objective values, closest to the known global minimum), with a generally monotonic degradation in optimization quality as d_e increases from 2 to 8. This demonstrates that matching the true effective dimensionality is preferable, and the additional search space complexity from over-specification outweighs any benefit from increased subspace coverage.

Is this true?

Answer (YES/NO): NO